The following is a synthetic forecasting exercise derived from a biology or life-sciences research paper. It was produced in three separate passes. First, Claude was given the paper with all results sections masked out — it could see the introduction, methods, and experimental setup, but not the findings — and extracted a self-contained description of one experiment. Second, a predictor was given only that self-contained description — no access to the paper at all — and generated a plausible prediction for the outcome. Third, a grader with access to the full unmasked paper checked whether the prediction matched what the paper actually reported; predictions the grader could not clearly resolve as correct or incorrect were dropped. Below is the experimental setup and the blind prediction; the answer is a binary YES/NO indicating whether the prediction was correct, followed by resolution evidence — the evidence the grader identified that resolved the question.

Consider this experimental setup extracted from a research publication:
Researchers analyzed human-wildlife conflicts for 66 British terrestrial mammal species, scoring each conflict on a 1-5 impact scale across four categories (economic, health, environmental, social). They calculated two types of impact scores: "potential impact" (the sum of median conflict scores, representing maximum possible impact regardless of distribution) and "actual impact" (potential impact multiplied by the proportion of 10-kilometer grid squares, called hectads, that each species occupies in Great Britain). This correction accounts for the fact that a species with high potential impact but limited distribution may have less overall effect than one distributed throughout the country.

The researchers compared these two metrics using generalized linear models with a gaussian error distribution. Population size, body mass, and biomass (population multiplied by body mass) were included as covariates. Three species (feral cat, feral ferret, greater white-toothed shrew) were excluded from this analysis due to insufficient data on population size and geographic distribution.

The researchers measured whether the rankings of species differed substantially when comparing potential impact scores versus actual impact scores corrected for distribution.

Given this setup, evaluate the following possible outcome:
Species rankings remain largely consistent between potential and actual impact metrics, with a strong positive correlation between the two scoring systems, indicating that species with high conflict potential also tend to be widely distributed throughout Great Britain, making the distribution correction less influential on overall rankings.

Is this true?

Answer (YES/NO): NO